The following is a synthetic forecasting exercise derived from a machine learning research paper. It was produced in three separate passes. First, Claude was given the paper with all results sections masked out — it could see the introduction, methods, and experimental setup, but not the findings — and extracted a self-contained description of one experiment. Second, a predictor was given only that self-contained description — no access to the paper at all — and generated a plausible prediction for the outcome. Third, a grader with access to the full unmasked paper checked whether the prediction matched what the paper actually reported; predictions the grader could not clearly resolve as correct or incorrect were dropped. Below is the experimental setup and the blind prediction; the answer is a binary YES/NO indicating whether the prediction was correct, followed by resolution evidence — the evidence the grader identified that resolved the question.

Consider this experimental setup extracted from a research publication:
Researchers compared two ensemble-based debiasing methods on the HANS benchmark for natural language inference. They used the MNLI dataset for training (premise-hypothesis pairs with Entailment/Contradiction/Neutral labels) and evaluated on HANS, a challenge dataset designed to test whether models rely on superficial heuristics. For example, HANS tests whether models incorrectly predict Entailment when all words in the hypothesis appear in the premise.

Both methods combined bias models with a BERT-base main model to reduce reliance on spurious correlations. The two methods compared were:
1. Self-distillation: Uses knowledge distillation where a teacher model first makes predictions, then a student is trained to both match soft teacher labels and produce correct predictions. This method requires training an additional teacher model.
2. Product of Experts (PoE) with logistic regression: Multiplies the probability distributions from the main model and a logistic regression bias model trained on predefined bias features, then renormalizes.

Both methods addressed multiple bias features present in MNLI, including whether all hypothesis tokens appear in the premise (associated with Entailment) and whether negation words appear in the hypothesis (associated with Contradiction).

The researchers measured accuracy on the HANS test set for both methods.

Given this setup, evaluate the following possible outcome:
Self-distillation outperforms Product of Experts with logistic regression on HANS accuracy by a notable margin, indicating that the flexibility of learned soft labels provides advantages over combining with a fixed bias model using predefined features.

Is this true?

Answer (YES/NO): YES